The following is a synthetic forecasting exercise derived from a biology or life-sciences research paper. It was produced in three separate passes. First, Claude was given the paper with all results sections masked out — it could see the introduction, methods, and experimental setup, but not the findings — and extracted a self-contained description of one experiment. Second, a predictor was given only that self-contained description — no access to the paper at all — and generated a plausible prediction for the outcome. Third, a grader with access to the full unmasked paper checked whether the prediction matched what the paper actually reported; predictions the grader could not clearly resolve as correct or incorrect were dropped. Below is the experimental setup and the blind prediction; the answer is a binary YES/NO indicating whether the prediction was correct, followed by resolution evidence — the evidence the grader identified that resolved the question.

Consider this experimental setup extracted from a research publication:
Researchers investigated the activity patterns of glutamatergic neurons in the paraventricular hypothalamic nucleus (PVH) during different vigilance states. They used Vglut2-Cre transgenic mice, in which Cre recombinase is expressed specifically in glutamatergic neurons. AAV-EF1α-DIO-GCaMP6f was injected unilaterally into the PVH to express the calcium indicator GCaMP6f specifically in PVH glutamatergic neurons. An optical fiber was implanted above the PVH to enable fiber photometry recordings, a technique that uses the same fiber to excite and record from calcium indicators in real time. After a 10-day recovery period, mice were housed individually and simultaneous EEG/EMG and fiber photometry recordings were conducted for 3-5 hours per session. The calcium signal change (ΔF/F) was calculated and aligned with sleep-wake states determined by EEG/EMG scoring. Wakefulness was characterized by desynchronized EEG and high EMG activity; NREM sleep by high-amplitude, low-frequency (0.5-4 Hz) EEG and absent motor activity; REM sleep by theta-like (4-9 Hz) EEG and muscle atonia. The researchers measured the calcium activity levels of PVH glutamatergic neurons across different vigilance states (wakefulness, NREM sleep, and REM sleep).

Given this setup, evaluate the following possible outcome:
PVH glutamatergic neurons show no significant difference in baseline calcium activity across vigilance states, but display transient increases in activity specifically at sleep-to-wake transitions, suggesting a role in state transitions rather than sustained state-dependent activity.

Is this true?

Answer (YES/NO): NO